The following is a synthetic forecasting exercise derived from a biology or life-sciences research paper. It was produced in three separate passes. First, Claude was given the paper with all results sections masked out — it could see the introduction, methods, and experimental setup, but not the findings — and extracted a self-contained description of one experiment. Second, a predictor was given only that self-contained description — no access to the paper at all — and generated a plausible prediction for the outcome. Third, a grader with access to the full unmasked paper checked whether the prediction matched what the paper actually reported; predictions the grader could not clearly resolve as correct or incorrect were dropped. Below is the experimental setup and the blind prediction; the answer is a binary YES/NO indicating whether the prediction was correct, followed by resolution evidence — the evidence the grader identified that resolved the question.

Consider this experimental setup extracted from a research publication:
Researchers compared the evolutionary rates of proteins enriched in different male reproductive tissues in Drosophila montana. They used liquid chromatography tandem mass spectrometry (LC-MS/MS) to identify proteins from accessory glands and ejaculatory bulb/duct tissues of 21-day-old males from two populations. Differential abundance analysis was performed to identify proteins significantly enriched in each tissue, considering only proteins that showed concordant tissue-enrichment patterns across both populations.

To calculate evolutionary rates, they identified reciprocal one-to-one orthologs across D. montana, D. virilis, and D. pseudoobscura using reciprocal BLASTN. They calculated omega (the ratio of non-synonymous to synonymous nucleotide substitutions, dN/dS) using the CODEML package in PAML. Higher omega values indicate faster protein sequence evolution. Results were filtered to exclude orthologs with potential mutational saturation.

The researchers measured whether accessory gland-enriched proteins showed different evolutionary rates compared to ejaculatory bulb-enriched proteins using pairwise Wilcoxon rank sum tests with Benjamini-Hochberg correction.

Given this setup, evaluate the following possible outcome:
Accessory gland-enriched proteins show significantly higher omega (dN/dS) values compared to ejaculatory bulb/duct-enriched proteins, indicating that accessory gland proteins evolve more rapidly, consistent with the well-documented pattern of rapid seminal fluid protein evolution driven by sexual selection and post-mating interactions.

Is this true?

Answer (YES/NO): NO